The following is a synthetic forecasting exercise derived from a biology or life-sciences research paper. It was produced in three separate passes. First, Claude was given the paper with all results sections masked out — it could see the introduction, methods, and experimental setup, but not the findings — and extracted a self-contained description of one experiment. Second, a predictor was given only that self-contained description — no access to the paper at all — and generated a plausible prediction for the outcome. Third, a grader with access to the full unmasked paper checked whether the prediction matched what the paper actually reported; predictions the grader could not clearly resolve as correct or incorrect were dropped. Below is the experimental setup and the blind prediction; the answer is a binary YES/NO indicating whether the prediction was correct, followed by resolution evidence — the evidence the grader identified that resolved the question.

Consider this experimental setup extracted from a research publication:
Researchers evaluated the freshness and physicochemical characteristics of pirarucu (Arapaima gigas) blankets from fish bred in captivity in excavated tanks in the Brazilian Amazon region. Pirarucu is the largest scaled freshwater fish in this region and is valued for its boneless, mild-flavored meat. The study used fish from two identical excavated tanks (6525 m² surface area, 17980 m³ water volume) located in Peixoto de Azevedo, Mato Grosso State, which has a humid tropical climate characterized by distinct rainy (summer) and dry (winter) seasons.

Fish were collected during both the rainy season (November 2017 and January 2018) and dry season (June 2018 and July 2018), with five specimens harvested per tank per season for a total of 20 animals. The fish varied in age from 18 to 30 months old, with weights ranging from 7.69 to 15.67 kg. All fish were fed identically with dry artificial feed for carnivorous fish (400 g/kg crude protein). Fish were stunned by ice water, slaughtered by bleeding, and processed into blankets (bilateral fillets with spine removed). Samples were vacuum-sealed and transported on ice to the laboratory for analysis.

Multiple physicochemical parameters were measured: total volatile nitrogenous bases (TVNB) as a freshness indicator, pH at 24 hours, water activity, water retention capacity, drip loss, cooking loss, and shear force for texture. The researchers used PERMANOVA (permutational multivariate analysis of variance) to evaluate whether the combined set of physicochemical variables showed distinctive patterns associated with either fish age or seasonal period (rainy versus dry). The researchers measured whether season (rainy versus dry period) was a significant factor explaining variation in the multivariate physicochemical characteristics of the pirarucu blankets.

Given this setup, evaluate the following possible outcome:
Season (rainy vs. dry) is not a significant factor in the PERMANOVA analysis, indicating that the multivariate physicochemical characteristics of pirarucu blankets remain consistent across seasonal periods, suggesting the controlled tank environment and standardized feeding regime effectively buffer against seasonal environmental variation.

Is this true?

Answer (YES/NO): NO